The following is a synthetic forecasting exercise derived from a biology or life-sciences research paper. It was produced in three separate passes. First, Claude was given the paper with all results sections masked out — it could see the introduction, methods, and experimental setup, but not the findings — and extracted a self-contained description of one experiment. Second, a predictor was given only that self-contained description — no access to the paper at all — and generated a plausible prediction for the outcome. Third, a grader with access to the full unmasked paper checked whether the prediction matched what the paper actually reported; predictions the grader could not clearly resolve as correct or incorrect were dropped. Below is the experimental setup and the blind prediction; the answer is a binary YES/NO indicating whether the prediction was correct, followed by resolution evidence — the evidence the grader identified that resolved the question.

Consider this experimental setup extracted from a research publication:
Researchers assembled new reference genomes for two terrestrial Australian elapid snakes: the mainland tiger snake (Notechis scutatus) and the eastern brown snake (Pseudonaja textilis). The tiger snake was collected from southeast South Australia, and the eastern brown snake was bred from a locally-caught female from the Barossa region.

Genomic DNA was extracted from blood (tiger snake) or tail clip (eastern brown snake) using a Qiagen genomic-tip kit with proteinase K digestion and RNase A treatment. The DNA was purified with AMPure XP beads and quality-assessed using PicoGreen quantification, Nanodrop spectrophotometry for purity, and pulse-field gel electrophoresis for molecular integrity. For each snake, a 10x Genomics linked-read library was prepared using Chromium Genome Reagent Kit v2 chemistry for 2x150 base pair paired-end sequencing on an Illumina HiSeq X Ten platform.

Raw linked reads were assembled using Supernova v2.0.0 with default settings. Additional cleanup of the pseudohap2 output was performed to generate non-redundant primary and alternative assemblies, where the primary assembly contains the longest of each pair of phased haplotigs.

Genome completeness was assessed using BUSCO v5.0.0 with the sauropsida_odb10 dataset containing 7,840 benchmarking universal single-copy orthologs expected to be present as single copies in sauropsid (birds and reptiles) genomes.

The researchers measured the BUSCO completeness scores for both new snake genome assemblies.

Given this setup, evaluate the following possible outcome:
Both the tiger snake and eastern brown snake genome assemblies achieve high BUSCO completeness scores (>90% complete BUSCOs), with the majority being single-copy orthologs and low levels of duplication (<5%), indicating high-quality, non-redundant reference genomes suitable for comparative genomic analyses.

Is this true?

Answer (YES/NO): NO